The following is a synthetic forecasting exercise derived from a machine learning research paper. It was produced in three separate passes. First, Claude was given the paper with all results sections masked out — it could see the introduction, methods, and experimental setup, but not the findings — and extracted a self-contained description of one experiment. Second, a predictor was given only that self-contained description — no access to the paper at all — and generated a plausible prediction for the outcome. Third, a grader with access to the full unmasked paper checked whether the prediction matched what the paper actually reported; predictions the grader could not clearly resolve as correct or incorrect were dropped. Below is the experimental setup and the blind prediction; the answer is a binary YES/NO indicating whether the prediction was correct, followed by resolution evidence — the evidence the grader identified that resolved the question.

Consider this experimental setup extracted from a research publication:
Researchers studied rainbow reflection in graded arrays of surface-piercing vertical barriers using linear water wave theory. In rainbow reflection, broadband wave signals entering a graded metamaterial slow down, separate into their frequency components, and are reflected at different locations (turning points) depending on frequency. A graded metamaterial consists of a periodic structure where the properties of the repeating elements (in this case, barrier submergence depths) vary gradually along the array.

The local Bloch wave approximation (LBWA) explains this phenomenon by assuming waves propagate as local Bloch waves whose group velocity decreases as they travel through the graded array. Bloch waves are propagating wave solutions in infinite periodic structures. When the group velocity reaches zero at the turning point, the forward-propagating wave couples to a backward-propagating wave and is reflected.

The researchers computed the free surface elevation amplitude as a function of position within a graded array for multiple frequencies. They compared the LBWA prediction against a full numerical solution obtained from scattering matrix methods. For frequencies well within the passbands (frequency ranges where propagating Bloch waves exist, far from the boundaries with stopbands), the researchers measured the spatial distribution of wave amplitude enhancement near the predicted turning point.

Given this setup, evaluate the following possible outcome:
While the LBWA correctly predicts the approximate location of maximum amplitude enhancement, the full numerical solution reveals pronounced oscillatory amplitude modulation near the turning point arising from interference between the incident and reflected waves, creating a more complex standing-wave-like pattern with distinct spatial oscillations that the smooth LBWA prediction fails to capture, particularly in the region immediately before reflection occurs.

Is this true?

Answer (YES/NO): NO